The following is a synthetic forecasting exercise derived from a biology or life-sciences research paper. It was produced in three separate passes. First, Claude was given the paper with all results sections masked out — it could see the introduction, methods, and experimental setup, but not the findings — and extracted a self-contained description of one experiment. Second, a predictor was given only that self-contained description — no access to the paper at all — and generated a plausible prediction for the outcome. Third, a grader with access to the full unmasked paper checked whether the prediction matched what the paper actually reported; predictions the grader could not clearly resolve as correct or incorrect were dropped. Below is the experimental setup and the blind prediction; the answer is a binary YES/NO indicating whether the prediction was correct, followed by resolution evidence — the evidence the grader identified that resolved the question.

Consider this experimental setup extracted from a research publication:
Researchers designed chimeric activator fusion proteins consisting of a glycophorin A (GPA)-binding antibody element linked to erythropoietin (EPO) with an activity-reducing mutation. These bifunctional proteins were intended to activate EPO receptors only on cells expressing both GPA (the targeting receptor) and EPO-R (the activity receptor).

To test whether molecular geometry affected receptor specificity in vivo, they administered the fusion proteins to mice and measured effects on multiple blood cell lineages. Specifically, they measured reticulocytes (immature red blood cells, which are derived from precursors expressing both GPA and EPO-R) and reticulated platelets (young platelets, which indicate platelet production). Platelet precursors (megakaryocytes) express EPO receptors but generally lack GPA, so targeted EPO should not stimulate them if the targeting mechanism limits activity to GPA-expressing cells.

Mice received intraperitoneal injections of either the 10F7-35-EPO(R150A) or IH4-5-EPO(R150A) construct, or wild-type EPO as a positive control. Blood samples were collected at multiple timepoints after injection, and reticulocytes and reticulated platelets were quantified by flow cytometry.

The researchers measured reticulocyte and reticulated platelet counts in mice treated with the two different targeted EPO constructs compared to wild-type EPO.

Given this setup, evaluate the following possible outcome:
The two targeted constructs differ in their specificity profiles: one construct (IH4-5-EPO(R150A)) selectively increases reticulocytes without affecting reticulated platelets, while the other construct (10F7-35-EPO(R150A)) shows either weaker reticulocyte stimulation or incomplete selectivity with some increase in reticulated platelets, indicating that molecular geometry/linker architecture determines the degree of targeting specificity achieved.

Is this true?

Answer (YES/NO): NO